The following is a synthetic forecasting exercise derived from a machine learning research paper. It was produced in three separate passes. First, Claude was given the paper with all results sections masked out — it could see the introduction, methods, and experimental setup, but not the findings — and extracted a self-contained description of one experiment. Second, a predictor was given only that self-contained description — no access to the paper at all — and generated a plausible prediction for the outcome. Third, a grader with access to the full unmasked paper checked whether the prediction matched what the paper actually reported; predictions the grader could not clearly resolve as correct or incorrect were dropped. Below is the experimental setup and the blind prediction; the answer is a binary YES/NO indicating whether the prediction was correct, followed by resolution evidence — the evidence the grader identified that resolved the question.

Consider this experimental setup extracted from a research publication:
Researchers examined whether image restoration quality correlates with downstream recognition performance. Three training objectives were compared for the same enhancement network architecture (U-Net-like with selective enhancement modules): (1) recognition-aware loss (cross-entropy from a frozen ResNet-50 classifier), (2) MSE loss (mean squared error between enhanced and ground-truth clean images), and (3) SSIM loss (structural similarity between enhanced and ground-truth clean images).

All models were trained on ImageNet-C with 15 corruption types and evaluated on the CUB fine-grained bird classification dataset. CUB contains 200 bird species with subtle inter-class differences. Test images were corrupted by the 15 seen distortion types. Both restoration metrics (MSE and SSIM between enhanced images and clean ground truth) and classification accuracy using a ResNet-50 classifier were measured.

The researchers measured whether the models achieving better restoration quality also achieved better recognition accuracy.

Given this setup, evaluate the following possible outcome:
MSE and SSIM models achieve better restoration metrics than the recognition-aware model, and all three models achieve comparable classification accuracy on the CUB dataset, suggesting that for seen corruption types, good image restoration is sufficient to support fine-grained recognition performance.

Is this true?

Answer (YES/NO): NO